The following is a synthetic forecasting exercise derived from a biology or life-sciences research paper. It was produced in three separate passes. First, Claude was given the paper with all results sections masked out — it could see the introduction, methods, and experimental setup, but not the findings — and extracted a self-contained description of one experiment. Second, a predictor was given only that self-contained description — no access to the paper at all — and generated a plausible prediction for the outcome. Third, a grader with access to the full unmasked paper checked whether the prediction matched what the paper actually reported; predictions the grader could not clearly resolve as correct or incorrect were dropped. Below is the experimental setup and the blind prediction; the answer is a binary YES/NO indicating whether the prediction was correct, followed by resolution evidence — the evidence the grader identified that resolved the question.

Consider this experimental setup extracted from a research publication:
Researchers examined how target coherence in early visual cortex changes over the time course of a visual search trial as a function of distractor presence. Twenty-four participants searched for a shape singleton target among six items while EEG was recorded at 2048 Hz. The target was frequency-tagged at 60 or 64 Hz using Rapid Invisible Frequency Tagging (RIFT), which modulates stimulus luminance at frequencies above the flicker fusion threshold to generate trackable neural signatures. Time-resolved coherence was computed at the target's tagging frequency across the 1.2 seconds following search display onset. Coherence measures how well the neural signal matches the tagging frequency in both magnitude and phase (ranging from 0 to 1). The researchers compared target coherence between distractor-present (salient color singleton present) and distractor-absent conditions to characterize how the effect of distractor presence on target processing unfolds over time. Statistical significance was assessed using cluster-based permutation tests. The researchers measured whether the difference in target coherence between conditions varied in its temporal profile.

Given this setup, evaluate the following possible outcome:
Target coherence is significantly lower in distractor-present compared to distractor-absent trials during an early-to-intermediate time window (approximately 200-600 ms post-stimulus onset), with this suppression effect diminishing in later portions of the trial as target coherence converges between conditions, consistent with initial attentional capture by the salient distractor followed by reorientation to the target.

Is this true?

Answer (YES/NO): NO